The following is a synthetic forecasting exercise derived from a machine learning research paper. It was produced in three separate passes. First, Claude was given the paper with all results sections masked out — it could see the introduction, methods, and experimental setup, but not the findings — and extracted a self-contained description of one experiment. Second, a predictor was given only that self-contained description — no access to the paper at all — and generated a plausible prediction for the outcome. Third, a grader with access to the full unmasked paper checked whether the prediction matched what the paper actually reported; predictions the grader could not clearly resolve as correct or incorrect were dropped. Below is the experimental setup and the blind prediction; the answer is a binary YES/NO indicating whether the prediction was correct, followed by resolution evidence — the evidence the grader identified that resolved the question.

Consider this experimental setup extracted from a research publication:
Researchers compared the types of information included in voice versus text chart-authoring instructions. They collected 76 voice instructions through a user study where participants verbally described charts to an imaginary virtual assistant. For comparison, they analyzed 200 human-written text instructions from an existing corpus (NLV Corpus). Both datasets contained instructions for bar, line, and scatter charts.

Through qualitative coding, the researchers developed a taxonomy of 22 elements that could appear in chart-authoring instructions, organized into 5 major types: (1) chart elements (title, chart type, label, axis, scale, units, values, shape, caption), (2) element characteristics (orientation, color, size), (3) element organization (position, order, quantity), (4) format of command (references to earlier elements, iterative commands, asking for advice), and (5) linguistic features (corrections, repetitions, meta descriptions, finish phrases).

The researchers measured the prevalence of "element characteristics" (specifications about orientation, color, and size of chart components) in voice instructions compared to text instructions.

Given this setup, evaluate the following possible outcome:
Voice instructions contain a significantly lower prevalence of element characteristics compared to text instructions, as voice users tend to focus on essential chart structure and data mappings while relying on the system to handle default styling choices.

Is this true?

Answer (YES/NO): NO